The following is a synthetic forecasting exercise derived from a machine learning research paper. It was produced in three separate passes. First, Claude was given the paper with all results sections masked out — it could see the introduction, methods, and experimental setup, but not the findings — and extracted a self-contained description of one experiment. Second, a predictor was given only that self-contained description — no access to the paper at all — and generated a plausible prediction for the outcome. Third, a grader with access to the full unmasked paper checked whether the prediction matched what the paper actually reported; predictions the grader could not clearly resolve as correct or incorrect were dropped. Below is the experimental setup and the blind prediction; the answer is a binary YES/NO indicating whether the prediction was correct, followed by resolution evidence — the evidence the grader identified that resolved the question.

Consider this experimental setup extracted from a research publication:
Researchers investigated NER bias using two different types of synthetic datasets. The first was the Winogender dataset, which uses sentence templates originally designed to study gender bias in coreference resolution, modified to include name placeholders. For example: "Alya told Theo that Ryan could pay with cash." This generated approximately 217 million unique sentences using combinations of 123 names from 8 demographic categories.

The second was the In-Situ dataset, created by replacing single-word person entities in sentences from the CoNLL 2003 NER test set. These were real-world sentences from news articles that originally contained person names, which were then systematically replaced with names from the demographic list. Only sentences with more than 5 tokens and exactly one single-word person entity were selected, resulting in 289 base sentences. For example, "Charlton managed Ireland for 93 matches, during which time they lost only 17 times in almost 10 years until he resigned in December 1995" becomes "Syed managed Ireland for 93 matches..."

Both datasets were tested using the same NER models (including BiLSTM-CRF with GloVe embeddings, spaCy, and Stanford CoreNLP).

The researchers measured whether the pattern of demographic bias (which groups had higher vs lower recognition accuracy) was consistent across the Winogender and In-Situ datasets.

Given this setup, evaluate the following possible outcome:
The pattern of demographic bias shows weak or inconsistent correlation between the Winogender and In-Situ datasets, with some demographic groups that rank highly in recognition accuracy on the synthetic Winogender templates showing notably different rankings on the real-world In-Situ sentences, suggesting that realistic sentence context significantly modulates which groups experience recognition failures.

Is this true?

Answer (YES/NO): NO